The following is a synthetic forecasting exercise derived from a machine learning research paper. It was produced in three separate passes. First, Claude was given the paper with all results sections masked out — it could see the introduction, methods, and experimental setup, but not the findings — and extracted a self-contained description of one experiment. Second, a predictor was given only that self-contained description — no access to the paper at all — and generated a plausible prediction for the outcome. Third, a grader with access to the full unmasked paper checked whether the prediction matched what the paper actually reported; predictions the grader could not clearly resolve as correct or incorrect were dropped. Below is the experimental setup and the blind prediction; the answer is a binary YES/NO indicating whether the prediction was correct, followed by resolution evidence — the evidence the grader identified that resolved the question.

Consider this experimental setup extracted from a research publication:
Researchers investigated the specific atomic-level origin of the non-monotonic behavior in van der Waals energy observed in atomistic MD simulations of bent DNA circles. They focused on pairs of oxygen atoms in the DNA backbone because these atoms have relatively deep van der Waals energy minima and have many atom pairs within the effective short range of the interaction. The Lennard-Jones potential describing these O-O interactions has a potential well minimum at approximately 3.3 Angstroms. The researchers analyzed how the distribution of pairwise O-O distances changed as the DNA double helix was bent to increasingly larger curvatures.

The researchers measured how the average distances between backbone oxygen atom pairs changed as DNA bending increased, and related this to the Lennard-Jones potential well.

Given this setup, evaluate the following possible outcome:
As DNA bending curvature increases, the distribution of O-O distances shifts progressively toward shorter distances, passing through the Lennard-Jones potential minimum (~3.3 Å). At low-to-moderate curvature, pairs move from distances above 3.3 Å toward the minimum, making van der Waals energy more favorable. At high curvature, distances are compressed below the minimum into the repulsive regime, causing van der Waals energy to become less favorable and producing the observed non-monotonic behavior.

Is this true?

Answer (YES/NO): YES